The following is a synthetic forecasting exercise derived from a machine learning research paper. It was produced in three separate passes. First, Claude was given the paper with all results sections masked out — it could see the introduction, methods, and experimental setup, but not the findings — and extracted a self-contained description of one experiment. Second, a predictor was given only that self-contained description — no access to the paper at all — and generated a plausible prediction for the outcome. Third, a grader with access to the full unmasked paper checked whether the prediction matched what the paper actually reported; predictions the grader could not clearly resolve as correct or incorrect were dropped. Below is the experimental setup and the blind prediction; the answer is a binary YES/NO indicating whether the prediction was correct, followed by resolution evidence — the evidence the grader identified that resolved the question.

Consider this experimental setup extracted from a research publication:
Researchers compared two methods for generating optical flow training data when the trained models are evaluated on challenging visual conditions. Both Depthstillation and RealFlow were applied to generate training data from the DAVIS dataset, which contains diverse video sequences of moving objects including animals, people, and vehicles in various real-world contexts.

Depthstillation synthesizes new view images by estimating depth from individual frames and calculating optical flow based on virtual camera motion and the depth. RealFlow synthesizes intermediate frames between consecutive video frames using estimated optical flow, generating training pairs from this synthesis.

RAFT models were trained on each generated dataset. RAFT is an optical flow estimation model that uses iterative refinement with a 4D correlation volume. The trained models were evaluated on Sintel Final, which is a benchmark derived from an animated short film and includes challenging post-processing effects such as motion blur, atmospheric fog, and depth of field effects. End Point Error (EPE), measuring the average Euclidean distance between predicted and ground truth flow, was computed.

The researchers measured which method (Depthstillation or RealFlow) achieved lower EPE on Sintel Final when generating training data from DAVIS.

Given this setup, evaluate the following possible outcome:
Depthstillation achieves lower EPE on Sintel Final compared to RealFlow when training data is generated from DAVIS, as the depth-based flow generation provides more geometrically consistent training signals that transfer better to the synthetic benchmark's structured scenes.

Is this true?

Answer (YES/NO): NO